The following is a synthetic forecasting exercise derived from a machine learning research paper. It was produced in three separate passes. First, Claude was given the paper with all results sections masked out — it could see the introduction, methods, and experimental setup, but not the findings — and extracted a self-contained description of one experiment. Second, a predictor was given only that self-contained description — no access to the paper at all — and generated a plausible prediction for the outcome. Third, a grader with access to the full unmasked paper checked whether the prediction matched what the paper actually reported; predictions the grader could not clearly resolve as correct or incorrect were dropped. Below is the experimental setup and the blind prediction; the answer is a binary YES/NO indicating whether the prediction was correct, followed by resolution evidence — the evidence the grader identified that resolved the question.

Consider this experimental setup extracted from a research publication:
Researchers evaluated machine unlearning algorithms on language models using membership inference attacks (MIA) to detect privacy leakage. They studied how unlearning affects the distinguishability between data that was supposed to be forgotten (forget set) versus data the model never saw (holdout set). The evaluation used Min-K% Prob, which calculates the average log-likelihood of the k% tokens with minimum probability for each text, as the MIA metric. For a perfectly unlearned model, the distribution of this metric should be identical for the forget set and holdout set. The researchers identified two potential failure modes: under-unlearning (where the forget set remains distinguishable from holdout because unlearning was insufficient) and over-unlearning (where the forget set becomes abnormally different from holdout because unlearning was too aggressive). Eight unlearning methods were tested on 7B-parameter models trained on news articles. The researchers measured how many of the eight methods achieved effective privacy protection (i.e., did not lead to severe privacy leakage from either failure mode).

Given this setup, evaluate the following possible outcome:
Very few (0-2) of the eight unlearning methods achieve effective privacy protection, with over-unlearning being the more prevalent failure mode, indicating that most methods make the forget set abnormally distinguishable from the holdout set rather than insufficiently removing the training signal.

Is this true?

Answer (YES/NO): NO